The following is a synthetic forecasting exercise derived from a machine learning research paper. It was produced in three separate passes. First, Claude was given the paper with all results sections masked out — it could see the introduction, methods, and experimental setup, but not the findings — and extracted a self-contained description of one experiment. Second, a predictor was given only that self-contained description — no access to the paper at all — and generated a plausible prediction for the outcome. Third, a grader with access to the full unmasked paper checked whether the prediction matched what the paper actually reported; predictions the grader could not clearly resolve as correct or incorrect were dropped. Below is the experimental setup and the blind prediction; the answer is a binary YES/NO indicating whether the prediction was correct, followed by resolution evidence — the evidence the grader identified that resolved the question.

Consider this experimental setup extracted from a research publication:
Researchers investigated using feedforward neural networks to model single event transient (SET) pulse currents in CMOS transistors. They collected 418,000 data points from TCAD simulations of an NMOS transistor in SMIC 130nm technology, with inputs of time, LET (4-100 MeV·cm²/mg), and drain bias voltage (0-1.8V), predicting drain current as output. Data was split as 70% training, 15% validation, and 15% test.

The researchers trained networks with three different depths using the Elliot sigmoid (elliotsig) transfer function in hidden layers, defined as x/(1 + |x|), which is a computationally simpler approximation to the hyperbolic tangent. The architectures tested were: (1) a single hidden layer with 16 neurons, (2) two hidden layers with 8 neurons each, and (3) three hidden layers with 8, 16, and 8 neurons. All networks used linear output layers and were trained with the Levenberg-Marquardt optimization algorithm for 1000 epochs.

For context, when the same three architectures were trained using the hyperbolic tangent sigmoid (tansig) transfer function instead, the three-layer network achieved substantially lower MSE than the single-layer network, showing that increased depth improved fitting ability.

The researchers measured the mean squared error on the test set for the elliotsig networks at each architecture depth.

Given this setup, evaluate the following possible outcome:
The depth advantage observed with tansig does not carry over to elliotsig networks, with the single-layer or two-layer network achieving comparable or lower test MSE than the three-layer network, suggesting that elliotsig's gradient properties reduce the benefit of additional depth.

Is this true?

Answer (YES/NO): YES